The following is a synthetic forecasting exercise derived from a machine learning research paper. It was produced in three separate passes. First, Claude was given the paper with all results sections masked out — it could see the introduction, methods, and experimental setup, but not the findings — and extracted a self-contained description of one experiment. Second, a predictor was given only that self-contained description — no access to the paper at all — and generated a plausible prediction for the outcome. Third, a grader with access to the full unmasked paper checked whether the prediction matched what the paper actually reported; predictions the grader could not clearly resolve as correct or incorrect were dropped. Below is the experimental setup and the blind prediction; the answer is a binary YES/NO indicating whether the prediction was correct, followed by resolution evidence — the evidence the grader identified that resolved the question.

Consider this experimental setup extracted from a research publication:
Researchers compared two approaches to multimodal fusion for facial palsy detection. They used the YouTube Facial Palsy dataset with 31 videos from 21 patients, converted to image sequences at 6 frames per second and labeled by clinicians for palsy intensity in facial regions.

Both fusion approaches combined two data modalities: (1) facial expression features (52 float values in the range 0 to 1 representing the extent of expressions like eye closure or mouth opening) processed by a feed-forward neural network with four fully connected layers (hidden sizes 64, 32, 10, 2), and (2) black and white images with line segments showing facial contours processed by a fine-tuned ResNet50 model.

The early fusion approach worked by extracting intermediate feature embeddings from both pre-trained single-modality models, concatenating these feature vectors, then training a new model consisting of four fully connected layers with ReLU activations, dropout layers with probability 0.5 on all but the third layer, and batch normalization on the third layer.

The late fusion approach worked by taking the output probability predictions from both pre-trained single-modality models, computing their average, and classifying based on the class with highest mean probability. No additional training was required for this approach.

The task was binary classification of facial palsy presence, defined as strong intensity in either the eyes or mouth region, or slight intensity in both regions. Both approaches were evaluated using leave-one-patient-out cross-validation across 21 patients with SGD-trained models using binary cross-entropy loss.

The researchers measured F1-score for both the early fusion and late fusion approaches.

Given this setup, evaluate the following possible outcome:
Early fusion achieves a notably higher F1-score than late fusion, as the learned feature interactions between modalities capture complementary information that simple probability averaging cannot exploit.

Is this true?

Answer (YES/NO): NO